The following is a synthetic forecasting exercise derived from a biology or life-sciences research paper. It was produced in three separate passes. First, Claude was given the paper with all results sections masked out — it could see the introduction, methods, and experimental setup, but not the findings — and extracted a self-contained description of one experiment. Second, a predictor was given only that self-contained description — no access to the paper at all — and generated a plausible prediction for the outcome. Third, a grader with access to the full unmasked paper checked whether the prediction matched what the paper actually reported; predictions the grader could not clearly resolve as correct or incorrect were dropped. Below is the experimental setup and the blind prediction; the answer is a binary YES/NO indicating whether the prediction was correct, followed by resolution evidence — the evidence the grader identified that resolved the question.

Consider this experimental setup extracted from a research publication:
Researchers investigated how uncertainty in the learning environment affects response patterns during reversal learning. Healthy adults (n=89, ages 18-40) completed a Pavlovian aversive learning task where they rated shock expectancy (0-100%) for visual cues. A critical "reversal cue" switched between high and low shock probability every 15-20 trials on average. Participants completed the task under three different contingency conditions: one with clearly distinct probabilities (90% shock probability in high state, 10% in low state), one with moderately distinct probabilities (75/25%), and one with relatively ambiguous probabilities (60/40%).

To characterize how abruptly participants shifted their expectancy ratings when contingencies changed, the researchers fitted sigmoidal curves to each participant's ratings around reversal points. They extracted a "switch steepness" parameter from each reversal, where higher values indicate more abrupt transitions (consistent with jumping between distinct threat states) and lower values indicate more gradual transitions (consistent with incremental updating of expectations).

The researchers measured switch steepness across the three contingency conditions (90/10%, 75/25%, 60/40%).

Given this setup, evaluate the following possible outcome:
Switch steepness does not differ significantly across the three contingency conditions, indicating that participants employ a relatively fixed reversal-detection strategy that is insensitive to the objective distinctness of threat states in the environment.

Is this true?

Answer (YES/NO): NO